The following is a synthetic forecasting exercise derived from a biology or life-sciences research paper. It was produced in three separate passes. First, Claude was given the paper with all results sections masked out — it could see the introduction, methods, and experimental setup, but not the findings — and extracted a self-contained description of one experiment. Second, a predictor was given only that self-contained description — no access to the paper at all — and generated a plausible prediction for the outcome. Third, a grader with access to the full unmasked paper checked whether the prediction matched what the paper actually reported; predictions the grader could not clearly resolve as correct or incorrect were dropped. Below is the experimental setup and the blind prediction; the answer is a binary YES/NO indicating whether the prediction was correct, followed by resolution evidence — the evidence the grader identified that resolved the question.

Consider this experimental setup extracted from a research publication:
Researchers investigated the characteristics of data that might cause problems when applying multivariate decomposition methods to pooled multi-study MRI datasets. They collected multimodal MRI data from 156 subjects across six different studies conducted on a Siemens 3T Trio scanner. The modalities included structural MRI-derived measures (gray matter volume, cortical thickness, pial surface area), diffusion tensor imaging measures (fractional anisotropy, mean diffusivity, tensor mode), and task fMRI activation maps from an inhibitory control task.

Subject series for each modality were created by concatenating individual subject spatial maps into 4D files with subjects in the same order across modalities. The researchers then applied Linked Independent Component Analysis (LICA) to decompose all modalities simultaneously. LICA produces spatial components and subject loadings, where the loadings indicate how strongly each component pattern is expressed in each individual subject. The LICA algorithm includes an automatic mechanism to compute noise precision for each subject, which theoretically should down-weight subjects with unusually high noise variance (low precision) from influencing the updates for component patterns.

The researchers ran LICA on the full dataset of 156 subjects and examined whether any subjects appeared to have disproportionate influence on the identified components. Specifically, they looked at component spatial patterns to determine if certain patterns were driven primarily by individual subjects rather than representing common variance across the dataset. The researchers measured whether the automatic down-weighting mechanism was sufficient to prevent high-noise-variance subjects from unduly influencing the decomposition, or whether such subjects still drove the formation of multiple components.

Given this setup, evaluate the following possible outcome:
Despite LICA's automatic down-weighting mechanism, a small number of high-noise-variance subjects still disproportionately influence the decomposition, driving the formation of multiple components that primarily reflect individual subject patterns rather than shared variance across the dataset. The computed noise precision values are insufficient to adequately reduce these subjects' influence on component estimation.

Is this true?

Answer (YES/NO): YES